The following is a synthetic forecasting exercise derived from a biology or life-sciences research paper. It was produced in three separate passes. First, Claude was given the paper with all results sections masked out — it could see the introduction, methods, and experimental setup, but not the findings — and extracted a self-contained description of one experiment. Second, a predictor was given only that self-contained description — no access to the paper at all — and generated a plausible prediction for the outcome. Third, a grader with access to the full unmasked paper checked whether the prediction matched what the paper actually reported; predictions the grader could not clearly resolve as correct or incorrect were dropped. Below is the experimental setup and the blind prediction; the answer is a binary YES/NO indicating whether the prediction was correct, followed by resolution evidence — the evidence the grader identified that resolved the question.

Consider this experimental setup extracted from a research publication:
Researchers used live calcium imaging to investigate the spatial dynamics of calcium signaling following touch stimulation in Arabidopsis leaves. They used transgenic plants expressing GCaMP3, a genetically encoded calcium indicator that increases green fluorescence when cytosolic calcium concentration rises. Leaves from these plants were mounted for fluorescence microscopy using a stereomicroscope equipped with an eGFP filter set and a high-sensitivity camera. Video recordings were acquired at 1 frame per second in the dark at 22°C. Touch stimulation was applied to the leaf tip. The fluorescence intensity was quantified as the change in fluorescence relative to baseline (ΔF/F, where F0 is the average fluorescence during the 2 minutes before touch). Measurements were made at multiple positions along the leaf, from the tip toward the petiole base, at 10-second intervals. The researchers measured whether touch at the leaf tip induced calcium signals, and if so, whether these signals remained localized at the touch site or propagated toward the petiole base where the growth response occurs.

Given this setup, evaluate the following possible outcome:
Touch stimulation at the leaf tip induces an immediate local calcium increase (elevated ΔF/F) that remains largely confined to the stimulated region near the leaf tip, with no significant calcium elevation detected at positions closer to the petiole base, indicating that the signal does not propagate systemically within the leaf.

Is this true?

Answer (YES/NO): NO